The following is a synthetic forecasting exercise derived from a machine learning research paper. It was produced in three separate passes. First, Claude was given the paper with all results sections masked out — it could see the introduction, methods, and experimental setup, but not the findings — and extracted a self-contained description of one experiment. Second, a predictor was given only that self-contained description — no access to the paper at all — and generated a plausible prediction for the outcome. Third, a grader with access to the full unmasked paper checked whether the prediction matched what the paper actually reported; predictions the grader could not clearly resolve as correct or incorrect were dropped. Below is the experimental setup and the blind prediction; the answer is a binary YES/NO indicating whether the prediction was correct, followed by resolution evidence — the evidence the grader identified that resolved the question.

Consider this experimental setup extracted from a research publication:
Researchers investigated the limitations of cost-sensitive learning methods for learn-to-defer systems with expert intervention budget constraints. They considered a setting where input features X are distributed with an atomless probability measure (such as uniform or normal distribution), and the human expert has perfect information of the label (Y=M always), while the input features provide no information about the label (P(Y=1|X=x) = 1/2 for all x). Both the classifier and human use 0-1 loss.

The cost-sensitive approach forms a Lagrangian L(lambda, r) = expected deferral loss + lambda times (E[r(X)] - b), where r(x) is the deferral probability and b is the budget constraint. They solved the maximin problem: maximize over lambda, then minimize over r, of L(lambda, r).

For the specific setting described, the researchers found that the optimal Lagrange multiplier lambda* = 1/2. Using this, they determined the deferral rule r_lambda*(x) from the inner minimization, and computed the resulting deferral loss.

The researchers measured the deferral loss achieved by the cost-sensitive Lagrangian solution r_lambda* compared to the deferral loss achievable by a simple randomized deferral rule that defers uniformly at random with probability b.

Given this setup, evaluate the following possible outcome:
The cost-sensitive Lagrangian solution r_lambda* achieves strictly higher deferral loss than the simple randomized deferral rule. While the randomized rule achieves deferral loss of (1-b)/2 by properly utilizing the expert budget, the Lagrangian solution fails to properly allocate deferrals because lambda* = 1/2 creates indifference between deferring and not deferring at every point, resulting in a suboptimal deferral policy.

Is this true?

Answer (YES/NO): YES